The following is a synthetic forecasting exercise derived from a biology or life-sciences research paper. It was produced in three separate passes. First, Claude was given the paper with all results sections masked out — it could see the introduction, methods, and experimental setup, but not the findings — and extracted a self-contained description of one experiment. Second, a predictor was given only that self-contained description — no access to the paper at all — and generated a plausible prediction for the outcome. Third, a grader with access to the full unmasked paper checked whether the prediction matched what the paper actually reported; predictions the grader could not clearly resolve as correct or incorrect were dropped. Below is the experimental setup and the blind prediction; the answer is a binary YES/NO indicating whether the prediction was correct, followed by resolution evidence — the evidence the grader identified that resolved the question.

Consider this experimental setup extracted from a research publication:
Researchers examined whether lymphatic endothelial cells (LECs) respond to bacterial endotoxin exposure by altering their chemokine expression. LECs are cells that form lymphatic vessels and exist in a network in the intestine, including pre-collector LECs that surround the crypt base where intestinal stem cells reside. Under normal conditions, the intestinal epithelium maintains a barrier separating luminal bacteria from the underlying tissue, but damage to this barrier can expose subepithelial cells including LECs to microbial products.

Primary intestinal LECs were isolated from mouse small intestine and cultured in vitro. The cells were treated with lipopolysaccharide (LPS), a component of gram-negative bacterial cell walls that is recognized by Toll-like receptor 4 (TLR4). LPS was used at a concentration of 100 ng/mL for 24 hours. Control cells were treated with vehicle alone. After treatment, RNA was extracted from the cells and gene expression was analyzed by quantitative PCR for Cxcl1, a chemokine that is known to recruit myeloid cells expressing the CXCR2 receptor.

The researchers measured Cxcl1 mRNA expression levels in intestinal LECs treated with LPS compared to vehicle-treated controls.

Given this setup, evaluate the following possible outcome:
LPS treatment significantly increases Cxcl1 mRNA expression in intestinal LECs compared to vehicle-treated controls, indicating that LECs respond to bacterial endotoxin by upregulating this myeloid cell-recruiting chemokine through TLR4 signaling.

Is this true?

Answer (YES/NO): YES